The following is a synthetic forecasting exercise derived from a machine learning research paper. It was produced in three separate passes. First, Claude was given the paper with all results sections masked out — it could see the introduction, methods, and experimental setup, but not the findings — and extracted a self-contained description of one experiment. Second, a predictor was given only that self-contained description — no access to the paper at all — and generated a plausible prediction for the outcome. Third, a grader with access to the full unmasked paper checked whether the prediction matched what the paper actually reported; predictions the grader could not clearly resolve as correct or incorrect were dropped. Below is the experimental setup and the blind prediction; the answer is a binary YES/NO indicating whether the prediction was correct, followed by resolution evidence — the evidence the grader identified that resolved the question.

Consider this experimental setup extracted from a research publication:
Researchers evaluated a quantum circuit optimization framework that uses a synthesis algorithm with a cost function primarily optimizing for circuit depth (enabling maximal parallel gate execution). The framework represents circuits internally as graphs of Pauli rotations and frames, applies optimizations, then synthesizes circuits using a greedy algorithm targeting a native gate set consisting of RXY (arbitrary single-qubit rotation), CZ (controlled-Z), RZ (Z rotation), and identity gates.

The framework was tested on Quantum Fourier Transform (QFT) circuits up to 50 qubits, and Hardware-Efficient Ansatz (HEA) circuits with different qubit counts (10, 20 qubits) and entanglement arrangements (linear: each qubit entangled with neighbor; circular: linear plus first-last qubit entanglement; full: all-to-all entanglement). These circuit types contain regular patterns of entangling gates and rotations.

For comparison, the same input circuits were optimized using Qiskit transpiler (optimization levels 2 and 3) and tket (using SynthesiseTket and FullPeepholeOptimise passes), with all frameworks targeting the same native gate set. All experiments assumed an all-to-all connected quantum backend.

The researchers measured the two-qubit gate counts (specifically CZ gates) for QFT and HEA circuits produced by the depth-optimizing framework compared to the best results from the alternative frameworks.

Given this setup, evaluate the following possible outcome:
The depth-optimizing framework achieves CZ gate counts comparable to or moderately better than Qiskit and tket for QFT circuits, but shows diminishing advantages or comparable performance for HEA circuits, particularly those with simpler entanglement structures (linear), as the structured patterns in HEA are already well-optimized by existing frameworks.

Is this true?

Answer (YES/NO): NO